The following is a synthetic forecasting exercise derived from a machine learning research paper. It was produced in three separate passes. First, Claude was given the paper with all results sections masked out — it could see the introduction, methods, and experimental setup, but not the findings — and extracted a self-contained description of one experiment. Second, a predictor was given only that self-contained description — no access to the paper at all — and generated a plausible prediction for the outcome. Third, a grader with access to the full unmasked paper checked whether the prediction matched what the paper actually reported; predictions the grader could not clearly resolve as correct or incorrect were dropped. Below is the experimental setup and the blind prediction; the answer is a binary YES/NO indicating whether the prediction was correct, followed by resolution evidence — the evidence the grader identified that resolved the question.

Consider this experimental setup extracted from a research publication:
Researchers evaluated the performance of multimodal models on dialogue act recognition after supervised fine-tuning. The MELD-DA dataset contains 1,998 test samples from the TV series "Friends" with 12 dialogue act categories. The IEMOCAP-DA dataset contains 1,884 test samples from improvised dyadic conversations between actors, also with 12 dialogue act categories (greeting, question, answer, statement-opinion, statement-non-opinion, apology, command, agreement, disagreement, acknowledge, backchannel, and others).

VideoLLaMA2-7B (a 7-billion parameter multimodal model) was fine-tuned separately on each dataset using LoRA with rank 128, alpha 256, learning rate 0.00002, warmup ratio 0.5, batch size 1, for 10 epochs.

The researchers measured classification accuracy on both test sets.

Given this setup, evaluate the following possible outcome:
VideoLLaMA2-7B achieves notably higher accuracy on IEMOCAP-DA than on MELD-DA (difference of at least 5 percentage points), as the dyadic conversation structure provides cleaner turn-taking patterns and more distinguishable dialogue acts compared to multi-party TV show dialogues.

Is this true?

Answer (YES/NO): YES